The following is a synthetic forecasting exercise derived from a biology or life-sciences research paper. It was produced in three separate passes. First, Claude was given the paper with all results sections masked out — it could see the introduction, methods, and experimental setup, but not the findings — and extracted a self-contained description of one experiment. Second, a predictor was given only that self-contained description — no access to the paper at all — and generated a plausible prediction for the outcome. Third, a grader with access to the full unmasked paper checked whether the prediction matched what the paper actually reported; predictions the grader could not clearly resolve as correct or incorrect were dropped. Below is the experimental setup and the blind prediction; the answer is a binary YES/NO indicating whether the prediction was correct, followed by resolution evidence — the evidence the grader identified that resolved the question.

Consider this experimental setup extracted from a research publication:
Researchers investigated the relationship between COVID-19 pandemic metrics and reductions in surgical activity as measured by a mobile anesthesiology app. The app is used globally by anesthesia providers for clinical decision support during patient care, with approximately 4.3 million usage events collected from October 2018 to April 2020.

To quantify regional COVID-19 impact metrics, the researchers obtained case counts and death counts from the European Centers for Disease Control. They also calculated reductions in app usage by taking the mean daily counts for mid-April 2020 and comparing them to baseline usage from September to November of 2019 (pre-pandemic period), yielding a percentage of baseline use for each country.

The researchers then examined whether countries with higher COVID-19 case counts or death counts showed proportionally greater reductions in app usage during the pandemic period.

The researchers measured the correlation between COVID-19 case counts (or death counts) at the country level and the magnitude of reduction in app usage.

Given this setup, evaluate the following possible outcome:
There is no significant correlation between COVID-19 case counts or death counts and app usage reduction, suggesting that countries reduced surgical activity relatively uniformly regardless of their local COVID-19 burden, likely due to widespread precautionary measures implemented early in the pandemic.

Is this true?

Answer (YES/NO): YES